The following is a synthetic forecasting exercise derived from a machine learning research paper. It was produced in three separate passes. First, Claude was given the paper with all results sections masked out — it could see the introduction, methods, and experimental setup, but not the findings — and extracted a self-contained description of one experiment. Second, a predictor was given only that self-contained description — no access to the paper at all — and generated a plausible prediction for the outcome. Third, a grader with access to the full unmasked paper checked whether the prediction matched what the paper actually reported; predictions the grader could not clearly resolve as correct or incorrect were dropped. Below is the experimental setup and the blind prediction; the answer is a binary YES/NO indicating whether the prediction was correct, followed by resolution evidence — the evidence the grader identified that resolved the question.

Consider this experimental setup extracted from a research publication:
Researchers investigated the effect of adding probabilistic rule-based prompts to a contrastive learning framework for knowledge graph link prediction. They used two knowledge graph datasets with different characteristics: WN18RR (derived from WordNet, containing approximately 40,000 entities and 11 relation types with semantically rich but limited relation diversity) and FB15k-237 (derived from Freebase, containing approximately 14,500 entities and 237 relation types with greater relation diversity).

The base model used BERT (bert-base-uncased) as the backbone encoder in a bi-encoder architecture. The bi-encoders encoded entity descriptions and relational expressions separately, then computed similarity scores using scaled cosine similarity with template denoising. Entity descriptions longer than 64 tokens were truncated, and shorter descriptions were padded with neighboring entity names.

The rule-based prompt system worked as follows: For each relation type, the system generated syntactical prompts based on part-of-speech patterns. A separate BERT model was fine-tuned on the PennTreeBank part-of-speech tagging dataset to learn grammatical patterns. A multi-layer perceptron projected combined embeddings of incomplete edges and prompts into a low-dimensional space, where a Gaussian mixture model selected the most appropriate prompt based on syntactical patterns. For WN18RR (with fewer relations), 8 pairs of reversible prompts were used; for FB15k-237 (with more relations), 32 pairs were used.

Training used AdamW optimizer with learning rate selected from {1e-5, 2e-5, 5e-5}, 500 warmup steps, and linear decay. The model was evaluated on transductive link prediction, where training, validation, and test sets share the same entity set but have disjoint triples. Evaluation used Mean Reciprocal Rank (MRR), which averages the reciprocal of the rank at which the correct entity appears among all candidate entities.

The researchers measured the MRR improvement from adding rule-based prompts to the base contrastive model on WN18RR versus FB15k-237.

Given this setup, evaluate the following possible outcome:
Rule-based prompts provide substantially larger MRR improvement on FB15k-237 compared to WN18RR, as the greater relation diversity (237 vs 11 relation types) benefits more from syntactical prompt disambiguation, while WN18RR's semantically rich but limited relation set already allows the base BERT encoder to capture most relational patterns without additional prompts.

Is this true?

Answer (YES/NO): NO